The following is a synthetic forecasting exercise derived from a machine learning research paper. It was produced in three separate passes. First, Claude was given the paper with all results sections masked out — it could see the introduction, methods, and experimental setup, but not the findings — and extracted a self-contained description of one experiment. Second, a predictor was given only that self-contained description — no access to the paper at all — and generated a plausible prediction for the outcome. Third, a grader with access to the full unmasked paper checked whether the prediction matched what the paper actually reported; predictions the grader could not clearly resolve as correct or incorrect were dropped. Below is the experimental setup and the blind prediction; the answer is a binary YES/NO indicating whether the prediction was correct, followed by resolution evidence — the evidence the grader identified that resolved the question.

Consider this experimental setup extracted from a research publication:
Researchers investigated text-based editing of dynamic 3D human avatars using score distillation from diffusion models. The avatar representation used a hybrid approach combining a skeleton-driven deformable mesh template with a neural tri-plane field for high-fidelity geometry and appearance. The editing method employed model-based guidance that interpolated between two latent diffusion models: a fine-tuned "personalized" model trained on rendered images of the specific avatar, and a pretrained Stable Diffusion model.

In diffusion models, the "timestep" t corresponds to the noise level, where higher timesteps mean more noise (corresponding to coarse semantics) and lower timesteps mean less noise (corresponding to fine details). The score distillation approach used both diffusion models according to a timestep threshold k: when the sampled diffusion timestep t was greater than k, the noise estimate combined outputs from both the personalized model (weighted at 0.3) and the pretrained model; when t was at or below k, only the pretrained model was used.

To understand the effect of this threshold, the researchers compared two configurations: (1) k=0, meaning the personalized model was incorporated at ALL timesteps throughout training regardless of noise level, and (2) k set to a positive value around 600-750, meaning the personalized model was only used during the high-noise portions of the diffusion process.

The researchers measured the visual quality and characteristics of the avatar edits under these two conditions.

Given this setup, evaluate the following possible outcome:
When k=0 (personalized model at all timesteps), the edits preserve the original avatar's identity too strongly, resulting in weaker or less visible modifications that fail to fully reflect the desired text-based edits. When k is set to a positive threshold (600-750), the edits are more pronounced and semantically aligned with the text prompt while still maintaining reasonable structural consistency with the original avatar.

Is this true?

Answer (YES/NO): NO